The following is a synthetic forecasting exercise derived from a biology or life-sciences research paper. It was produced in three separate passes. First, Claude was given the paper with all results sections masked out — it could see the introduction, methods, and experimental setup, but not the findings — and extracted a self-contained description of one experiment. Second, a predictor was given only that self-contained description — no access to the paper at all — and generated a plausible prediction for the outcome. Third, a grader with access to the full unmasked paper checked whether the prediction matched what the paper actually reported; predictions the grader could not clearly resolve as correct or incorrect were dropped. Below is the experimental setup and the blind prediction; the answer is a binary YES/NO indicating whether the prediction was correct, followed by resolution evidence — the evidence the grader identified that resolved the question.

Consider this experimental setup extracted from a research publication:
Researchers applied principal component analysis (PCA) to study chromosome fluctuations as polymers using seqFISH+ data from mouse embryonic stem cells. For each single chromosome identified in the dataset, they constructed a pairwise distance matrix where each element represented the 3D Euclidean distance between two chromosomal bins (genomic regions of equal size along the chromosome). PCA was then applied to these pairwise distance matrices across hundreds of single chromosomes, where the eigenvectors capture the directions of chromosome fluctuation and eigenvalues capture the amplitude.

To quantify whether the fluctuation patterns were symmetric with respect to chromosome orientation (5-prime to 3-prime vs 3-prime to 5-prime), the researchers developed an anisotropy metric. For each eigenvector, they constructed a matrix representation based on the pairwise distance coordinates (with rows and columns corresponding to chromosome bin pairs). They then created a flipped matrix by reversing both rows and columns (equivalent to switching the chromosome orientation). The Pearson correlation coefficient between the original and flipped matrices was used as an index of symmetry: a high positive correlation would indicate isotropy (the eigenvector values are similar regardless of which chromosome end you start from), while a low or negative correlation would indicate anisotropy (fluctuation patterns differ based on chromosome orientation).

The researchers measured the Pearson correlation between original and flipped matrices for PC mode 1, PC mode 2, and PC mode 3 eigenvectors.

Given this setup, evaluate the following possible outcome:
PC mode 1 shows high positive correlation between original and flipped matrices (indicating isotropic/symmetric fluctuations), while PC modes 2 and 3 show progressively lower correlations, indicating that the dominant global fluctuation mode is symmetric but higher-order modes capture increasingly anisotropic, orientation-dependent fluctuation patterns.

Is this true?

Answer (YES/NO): YES